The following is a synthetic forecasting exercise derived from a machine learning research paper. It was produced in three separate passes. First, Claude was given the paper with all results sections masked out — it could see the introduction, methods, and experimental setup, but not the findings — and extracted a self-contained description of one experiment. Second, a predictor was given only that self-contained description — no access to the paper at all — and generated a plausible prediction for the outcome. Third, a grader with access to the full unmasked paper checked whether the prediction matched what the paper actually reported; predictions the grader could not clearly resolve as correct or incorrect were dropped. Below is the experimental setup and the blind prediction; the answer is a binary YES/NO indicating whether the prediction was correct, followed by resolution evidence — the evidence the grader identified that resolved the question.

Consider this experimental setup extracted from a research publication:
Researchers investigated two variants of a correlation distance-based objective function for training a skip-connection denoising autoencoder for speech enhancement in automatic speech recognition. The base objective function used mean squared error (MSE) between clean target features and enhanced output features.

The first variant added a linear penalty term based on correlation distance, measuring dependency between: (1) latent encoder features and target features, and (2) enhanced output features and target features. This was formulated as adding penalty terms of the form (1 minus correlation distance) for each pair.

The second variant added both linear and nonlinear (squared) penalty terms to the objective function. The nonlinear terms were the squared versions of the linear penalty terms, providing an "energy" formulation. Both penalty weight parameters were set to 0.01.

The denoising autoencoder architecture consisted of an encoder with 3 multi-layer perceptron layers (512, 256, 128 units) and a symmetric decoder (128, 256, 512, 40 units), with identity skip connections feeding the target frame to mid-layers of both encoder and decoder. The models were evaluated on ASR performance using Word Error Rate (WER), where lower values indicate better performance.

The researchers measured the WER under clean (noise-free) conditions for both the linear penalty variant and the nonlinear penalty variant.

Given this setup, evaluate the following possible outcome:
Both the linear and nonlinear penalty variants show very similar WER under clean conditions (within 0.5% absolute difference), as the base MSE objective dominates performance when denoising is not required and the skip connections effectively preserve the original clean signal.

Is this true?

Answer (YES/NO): YES